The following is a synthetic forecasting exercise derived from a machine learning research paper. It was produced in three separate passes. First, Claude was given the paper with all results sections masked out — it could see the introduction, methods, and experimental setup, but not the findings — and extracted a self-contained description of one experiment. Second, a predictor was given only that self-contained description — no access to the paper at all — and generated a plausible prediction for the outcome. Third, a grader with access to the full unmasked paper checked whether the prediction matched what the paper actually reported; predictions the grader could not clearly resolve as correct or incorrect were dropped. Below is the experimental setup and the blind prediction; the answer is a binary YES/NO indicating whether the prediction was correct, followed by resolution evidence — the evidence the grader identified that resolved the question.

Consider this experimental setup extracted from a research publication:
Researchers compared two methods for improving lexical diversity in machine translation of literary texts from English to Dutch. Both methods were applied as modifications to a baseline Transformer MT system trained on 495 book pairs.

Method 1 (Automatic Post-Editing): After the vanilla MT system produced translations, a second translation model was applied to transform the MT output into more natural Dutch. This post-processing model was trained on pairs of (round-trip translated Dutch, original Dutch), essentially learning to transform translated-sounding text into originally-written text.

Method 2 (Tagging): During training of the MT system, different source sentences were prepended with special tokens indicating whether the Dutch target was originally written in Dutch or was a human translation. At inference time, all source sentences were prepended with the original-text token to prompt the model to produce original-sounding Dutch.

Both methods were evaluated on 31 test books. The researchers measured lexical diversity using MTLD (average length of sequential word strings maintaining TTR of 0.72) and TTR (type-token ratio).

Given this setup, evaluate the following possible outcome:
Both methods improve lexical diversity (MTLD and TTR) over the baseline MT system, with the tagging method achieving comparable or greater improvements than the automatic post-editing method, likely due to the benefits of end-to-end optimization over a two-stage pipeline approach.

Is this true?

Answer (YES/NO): YES